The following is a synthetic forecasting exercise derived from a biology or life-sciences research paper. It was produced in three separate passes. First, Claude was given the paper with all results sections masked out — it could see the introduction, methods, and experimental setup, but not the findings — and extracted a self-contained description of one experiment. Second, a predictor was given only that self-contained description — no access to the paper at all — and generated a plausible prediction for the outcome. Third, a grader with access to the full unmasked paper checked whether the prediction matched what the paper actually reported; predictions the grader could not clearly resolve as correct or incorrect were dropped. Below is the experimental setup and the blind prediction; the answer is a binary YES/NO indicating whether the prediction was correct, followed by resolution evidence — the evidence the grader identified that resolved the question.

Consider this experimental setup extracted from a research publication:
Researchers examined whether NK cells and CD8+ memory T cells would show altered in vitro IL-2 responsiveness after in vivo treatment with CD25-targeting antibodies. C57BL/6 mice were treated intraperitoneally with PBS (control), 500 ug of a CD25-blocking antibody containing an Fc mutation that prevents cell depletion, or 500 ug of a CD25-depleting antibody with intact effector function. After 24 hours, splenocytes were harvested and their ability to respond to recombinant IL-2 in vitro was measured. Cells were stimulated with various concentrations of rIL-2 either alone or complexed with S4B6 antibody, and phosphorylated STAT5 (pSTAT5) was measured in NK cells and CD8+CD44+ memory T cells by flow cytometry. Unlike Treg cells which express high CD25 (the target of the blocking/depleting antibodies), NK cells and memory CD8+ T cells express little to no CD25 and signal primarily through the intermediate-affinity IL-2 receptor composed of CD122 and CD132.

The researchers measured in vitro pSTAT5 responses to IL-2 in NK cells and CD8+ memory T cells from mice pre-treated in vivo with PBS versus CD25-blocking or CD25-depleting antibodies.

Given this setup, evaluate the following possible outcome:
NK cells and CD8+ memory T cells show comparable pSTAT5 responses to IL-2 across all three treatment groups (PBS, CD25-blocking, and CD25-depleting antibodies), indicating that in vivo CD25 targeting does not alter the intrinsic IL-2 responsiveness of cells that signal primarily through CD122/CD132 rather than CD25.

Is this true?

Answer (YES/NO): YES